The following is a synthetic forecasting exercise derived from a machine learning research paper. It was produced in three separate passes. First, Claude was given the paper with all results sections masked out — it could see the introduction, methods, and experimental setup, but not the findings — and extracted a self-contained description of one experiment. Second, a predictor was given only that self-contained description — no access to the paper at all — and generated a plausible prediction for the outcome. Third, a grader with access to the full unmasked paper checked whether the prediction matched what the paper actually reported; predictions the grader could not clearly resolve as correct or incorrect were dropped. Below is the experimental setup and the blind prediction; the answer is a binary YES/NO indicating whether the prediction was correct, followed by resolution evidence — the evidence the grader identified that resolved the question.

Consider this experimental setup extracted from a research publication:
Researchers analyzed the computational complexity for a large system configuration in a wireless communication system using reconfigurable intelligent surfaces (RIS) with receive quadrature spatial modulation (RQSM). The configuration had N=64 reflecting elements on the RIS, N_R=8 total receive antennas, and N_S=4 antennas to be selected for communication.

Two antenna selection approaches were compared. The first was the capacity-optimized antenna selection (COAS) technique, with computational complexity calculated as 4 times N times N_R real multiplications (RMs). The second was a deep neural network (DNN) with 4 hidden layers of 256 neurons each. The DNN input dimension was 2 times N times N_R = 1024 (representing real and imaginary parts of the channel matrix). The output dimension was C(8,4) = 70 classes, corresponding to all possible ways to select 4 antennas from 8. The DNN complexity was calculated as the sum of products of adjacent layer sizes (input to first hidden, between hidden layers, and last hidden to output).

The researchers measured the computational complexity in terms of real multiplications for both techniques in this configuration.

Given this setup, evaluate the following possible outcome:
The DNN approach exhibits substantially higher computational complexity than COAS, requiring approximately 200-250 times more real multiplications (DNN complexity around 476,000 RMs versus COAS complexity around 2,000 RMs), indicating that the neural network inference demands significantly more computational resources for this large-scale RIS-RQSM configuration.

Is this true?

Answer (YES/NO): YES